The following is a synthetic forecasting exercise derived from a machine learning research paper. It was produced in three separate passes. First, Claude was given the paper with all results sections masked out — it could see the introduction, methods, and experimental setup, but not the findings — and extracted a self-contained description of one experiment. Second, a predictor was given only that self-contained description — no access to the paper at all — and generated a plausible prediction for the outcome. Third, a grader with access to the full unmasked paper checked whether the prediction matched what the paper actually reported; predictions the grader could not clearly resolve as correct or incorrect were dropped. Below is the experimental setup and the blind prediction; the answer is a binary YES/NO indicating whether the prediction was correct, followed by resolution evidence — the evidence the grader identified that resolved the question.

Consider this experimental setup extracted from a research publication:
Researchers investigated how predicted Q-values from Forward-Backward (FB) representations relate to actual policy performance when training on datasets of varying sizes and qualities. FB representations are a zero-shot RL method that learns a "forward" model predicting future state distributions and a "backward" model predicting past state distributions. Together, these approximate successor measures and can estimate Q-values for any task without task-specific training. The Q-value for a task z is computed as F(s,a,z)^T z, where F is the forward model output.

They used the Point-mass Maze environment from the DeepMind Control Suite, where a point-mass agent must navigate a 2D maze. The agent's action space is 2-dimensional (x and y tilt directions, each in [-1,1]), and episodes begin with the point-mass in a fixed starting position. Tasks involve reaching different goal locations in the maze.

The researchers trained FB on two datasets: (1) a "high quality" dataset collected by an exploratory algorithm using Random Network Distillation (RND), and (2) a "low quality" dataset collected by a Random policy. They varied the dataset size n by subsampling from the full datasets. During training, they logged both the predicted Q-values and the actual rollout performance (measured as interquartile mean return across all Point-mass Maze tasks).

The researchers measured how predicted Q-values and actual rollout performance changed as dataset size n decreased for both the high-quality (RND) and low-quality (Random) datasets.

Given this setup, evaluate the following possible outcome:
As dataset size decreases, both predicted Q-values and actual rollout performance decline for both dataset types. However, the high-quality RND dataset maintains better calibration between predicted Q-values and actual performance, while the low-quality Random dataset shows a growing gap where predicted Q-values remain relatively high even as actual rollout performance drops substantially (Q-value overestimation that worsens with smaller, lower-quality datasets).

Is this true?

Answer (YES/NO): NO